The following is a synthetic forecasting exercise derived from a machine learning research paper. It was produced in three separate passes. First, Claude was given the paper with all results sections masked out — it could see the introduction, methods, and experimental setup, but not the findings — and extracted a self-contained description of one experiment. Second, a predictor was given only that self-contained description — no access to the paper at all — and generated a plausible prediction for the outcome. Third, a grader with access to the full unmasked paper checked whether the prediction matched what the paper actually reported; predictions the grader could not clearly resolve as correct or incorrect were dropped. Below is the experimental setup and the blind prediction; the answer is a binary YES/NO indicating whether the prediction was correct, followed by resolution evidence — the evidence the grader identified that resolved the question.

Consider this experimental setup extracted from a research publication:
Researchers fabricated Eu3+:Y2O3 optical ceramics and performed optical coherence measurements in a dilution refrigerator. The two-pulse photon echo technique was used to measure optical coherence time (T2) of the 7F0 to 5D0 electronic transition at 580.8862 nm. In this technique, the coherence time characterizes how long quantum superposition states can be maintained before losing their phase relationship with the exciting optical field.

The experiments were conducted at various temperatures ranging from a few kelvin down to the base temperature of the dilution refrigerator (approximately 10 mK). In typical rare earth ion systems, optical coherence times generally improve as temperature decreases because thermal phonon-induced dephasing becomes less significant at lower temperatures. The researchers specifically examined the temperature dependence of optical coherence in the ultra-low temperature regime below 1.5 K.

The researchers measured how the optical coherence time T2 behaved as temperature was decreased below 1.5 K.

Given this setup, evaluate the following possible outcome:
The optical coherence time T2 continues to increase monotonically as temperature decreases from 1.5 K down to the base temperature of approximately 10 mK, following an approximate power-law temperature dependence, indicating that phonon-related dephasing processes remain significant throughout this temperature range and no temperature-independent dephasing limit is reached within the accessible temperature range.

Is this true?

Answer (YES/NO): NO